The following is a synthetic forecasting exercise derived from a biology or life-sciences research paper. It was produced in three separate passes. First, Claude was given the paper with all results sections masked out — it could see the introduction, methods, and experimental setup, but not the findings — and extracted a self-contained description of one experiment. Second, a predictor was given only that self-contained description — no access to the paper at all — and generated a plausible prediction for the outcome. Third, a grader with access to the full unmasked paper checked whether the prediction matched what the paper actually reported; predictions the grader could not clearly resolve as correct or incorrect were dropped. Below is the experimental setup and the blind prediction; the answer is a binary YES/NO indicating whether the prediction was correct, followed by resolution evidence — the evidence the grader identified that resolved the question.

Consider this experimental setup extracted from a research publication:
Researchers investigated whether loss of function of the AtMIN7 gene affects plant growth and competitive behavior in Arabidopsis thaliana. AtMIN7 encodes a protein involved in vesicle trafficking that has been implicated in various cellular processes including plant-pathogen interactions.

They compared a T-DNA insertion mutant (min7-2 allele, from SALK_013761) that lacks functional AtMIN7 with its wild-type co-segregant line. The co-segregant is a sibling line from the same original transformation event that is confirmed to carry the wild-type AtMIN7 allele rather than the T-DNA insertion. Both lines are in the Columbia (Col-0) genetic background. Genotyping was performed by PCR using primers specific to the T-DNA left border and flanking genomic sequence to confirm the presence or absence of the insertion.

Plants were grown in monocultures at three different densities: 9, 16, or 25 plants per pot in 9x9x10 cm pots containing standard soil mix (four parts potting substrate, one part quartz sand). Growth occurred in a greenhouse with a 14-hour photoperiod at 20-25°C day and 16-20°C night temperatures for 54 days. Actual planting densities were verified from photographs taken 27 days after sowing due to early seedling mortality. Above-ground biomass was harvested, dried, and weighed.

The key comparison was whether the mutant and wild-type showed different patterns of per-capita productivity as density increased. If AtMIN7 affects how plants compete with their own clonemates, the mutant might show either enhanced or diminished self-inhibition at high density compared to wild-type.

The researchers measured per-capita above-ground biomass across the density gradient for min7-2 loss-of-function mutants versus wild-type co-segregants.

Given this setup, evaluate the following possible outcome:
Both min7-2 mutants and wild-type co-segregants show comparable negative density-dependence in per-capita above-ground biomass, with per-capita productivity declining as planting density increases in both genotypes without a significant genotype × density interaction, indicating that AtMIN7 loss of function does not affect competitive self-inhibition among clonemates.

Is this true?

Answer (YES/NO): YES